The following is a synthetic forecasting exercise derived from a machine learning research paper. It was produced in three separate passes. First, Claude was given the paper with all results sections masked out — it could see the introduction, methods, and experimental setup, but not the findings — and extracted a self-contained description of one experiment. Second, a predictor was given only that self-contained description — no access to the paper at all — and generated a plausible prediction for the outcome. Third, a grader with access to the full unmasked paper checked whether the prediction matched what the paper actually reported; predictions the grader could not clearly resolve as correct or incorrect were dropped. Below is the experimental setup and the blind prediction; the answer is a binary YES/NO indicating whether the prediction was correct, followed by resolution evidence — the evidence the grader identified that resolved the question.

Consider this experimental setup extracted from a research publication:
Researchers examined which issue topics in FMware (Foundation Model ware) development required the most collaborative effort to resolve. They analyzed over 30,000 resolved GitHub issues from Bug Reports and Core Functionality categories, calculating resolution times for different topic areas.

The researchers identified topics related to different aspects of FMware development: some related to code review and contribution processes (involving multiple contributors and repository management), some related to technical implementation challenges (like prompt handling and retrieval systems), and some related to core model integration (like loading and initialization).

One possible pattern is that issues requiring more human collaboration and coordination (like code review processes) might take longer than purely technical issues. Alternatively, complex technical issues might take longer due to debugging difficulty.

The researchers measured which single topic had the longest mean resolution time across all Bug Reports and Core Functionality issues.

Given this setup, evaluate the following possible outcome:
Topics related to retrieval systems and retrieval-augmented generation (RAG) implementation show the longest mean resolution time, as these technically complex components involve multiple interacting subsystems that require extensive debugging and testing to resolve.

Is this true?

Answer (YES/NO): NO